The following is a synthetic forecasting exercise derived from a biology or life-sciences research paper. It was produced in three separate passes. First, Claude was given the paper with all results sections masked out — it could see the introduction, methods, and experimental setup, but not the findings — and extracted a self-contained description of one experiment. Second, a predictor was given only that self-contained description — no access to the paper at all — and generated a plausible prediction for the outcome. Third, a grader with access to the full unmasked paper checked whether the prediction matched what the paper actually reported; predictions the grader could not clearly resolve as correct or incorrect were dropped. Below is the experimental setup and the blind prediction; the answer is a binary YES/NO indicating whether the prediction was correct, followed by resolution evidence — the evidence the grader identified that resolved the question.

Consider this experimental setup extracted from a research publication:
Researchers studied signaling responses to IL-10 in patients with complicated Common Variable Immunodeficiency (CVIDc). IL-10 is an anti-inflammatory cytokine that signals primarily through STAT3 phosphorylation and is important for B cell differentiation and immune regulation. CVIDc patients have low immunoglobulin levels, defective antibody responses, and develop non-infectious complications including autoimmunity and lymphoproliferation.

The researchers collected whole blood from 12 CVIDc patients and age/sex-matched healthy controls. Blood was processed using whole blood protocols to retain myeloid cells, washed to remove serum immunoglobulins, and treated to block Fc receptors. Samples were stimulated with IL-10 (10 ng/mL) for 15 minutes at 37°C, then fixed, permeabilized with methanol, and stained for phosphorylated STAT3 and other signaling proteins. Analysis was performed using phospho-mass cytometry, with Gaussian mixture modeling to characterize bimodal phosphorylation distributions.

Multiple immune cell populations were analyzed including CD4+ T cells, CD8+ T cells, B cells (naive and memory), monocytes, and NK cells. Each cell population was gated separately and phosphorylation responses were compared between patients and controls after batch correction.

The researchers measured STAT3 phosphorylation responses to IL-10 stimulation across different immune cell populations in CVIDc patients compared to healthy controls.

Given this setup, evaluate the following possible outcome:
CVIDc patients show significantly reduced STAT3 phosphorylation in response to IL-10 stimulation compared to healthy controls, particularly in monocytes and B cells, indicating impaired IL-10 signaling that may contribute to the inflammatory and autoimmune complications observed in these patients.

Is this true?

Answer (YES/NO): NO